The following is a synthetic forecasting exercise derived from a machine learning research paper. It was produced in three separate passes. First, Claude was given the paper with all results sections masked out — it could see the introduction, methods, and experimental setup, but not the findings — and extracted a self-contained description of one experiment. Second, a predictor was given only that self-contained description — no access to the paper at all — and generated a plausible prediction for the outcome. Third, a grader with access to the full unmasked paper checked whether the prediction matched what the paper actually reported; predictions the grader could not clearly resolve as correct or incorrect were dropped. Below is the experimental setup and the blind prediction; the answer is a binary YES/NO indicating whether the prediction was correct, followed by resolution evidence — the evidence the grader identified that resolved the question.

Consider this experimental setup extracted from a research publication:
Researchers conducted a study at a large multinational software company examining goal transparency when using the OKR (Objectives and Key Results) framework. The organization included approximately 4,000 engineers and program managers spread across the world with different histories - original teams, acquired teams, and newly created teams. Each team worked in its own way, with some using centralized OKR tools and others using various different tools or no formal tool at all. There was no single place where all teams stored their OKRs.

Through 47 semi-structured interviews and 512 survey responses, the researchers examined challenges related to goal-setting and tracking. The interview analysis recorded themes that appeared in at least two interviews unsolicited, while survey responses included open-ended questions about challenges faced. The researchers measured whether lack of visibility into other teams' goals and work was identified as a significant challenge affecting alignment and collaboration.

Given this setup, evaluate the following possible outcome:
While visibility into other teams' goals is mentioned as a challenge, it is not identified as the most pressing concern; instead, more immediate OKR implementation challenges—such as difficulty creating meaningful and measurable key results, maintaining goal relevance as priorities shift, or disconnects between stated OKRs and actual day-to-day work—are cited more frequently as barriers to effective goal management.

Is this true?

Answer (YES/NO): YES